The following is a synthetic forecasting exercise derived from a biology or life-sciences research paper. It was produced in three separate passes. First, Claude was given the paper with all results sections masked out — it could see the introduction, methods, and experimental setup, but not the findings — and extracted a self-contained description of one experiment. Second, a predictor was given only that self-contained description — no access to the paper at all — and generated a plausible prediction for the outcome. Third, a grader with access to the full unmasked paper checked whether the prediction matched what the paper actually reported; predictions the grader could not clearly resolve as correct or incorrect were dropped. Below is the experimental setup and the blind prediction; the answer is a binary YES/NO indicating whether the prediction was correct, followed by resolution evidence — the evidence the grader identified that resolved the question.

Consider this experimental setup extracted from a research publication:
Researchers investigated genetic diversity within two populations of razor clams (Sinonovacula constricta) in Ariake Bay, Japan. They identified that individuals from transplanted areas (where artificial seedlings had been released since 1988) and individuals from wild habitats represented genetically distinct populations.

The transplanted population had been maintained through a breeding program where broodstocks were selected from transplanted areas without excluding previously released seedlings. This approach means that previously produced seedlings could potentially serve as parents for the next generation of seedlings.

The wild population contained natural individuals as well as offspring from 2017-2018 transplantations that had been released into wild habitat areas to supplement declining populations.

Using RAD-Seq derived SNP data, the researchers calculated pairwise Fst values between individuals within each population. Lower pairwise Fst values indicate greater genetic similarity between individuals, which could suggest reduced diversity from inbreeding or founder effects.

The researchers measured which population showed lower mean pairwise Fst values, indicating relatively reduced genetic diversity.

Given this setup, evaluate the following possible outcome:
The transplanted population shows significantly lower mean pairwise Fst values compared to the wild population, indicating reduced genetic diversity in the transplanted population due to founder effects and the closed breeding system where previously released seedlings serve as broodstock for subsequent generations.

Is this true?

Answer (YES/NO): NO